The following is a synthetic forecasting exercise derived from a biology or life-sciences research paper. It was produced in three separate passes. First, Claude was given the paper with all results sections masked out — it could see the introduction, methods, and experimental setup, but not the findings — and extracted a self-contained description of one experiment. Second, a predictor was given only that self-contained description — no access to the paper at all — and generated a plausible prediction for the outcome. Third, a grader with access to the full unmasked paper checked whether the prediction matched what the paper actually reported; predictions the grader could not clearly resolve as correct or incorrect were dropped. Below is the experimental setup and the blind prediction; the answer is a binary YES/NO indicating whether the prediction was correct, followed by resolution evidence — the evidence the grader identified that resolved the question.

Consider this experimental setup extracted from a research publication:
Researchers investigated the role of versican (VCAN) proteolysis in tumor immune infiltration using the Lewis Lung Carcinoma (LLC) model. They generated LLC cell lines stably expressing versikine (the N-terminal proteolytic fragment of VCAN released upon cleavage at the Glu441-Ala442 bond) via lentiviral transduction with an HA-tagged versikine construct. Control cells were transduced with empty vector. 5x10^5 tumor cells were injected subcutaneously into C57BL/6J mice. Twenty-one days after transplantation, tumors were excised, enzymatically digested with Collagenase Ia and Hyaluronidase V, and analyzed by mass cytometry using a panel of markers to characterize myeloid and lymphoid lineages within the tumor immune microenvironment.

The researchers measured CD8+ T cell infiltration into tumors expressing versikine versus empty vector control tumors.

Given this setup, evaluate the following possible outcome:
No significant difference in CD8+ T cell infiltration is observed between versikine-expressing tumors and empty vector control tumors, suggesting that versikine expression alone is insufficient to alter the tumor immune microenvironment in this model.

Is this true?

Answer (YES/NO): NO